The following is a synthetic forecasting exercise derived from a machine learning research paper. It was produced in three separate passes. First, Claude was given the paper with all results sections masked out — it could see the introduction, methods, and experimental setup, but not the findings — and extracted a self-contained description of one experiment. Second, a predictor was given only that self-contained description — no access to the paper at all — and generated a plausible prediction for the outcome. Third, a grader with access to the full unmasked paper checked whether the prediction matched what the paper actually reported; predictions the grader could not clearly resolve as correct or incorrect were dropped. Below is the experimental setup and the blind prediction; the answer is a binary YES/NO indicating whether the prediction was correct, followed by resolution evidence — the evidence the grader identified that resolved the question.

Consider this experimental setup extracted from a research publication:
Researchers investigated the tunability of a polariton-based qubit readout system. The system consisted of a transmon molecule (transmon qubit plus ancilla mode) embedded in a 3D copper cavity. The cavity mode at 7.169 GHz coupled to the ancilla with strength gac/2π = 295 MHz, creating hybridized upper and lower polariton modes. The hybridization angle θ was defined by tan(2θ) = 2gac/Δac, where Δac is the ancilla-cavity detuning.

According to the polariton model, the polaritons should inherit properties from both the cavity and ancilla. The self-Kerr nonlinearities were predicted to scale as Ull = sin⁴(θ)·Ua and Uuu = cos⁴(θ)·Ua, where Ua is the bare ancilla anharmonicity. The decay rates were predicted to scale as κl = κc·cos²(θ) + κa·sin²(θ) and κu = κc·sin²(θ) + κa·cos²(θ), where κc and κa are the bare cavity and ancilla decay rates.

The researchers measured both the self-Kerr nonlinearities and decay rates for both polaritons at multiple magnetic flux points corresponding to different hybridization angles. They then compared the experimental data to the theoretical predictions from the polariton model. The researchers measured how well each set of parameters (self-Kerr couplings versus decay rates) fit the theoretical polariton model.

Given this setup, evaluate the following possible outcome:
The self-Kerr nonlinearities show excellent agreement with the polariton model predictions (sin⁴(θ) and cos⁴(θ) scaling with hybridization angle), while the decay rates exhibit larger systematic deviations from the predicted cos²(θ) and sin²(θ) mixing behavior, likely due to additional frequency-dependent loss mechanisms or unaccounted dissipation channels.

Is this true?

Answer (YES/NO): YES